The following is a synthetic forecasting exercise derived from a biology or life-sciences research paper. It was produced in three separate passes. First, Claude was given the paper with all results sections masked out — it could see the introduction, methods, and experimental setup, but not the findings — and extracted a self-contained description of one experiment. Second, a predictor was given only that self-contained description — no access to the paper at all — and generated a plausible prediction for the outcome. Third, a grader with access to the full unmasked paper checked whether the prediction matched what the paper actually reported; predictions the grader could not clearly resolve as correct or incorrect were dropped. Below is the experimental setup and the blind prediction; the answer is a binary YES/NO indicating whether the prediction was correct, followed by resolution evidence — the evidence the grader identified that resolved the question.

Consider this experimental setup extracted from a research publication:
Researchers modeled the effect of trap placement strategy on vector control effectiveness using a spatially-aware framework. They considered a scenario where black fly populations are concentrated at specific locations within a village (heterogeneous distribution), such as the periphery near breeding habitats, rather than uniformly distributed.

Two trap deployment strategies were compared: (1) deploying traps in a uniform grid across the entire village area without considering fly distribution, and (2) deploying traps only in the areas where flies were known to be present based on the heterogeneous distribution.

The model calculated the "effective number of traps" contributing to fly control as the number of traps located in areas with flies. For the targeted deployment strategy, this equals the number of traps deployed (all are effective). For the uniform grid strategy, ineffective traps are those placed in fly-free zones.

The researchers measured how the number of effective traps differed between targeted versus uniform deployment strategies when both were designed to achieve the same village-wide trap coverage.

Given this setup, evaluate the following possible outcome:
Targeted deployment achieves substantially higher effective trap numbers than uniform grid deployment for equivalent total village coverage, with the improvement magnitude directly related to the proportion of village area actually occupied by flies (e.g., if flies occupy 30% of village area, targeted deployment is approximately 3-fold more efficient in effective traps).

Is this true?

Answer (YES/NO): YES